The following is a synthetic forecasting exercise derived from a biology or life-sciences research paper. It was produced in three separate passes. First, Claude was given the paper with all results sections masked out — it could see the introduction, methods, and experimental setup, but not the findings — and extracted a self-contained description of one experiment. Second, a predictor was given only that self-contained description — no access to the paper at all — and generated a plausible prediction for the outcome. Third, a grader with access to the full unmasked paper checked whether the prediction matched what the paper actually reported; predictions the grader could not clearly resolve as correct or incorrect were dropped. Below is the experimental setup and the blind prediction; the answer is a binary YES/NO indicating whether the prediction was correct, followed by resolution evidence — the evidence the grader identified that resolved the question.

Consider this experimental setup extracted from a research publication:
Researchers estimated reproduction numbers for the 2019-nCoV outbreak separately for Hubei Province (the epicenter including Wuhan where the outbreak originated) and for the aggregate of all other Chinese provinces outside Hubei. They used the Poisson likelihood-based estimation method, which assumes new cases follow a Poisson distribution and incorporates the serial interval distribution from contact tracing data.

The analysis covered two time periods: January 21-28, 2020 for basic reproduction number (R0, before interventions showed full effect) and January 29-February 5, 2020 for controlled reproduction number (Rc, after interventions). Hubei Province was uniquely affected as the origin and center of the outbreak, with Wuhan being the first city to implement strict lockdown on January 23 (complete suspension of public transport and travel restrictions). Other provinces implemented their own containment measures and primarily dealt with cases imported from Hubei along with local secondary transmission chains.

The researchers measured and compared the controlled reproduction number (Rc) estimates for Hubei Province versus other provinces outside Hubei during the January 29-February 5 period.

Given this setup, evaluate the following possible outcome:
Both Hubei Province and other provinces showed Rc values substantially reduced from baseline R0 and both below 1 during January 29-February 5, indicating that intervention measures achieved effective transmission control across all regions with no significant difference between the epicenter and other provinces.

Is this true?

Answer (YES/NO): NO